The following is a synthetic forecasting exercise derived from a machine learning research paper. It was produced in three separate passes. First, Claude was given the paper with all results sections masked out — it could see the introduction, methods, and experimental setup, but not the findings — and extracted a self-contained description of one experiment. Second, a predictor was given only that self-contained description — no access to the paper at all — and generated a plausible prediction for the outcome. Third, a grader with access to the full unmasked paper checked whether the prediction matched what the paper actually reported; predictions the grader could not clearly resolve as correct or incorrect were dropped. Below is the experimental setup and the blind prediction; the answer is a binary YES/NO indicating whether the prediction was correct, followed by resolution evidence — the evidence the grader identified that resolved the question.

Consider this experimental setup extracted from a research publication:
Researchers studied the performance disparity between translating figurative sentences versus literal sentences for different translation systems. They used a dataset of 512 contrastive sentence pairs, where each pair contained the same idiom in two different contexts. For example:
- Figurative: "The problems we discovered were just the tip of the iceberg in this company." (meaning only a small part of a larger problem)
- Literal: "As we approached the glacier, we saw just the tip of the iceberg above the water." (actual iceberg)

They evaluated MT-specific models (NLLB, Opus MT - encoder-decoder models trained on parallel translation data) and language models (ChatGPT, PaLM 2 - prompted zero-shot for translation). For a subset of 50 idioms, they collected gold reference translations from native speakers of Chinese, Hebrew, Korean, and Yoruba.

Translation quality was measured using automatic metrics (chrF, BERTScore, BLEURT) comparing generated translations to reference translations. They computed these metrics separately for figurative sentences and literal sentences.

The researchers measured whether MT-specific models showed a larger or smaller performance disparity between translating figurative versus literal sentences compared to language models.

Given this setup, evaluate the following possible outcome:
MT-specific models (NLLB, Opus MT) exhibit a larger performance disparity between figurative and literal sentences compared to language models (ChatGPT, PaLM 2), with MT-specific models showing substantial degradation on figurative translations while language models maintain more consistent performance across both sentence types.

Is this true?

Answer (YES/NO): YES